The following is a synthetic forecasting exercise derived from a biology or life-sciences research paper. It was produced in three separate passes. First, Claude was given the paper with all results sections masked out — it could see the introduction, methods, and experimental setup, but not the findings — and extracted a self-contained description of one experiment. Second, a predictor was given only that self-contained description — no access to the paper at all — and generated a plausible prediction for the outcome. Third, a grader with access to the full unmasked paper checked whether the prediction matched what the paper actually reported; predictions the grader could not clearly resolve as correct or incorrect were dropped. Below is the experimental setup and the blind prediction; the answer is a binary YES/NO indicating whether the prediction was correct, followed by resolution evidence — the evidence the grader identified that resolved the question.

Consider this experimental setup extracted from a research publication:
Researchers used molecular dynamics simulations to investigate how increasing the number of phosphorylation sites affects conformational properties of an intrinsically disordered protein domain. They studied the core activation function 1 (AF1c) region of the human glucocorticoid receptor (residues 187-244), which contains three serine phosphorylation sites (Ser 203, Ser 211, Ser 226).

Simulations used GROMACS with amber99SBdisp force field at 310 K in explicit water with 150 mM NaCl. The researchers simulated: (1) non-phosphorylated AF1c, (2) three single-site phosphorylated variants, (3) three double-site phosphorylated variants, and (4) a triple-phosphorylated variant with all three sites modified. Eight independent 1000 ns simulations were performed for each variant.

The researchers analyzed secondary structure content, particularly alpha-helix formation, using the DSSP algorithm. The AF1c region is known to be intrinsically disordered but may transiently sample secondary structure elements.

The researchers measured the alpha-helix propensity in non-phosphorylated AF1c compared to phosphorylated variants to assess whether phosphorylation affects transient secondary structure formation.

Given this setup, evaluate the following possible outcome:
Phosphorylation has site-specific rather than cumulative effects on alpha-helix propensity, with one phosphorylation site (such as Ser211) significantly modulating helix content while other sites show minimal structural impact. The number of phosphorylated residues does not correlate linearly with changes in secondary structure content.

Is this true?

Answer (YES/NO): NO